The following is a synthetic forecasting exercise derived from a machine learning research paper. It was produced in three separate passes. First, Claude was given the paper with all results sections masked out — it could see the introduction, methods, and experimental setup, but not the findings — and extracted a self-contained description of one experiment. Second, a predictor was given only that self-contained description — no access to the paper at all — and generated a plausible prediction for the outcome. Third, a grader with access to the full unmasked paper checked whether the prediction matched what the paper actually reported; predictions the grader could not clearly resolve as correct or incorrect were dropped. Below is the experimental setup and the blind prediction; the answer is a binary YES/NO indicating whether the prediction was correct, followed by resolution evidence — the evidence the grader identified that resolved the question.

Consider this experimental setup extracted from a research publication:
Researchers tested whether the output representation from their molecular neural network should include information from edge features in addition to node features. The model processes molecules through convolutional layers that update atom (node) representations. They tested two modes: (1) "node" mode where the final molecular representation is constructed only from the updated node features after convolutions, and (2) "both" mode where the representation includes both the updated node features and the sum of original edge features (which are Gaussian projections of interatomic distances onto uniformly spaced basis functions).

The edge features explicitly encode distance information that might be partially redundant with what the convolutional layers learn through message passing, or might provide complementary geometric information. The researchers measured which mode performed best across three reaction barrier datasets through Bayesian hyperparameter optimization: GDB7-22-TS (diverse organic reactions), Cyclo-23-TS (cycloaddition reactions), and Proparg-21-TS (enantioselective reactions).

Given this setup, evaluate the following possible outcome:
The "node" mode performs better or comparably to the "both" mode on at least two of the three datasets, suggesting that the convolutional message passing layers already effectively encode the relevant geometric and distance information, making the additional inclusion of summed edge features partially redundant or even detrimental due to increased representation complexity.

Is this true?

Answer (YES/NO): YES